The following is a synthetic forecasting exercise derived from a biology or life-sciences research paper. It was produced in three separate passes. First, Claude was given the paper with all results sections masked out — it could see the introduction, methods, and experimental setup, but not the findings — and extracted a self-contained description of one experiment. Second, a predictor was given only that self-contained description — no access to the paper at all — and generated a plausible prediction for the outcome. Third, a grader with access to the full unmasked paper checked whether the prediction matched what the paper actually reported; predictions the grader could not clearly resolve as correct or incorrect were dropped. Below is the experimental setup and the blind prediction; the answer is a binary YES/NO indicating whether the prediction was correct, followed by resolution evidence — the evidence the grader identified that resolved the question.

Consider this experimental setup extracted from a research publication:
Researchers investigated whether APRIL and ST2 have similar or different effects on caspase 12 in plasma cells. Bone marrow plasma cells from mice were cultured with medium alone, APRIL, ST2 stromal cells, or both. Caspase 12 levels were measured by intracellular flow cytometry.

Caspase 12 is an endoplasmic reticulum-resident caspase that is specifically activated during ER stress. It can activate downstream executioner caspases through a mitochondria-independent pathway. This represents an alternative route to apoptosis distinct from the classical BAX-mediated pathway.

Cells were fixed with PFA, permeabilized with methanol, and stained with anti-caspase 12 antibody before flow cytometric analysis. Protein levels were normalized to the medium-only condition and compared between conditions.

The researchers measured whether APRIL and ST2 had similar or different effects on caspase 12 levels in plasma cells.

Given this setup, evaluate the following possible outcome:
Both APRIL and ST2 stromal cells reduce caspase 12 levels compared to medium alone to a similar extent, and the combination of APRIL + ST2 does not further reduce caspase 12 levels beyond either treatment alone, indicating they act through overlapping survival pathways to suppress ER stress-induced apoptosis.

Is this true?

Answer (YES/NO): NO